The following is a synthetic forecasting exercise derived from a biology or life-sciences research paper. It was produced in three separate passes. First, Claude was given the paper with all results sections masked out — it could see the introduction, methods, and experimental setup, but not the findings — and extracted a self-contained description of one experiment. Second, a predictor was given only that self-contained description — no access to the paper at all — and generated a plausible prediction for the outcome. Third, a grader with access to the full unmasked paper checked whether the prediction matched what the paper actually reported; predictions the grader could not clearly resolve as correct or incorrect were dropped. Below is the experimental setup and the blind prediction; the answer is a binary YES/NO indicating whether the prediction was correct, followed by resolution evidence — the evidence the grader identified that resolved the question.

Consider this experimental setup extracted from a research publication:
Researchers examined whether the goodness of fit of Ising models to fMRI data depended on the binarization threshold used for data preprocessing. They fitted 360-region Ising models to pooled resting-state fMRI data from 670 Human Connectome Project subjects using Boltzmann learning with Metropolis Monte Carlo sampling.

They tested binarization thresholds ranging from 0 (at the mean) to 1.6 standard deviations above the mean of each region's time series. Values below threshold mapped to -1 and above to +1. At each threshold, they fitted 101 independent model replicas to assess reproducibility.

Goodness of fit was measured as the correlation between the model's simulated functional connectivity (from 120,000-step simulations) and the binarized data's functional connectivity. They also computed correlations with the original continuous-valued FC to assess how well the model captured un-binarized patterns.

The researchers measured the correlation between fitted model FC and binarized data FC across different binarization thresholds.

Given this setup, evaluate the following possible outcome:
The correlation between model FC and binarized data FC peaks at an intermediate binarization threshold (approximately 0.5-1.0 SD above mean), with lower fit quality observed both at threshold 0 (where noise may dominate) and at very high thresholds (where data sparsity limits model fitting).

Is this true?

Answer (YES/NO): NO